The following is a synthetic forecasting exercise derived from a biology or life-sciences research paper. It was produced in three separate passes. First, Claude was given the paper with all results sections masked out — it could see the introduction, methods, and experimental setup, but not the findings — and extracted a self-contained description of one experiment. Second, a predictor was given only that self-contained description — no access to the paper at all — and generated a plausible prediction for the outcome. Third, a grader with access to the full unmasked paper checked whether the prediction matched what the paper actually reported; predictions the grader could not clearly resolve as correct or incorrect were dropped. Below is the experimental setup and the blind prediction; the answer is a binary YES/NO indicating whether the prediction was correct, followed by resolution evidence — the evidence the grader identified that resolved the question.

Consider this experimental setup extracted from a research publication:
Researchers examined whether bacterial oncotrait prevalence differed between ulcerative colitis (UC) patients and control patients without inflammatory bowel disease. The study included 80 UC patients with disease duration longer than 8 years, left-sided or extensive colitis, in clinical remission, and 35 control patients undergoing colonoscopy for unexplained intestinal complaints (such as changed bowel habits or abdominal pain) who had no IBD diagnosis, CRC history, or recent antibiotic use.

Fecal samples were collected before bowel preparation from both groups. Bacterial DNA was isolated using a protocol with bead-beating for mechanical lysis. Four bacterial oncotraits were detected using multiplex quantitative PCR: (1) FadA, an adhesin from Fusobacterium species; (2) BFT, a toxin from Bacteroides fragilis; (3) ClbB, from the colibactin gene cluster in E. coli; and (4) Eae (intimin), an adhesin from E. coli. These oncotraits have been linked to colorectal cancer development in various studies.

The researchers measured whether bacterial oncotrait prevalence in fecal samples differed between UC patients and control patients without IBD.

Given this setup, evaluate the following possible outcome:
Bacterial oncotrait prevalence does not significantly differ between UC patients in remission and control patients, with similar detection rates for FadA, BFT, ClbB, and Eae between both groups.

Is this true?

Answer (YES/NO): YES